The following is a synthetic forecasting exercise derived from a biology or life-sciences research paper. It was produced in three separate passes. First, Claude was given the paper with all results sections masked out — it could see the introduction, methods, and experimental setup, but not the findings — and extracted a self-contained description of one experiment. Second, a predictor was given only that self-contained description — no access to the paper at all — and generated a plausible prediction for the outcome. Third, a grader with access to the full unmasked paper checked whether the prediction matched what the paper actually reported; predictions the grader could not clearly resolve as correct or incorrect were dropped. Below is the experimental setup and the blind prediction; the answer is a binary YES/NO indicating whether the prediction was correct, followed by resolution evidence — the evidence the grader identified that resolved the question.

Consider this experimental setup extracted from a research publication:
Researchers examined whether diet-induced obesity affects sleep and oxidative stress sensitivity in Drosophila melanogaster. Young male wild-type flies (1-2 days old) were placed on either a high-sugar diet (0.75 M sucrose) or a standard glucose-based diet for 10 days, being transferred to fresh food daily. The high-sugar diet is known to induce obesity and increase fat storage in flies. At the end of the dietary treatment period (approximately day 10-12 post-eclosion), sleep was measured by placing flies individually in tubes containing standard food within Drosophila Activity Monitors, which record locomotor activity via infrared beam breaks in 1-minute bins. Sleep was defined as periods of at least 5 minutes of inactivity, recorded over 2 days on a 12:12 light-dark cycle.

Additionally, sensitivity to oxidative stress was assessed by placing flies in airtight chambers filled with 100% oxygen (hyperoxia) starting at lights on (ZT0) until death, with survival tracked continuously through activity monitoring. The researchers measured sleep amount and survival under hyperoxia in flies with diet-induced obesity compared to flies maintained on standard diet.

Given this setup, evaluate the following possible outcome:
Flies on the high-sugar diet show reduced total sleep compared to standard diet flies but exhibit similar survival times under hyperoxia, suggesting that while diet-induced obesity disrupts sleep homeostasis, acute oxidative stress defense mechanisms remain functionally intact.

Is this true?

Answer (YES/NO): NO